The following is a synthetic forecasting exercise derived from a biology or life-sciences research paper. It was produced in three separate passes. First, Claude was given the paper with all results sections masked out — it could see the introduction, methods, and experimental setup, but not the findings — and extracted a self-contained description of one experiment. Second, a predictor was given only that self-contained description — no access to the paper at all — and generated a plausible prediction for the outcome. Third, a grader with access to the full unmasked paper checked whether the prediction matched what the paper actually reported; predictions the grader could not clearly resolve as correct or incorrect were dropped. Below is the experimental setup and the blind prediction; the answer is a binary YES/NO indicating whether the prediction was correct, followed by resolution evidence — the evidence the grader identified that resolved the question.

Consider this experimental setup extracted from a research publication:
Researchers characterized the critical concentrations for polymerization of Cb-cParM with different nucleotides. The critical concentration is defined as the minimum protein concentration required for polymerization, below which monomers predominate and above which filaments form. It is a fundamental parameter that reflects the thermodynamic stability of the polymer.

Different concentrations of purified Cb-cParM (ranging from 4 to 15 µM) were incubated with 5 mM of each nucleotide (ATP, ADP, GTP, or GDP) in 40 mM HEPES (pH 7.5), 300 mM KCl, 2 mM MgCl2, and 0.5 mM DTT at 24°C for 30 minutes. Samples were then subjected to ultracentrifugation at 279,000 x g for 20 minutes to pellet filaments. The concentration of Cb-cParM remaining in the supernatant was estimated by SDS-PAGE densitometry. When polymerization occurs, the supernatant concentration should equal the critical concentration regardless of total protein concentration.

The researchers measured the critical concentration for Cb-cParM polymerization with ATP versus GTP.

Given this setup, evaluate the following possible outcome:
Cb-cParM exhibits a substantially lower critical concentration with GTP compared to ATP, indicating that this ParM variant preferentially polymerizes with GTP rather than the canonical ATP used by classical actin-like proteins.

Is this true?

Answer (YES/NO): NO